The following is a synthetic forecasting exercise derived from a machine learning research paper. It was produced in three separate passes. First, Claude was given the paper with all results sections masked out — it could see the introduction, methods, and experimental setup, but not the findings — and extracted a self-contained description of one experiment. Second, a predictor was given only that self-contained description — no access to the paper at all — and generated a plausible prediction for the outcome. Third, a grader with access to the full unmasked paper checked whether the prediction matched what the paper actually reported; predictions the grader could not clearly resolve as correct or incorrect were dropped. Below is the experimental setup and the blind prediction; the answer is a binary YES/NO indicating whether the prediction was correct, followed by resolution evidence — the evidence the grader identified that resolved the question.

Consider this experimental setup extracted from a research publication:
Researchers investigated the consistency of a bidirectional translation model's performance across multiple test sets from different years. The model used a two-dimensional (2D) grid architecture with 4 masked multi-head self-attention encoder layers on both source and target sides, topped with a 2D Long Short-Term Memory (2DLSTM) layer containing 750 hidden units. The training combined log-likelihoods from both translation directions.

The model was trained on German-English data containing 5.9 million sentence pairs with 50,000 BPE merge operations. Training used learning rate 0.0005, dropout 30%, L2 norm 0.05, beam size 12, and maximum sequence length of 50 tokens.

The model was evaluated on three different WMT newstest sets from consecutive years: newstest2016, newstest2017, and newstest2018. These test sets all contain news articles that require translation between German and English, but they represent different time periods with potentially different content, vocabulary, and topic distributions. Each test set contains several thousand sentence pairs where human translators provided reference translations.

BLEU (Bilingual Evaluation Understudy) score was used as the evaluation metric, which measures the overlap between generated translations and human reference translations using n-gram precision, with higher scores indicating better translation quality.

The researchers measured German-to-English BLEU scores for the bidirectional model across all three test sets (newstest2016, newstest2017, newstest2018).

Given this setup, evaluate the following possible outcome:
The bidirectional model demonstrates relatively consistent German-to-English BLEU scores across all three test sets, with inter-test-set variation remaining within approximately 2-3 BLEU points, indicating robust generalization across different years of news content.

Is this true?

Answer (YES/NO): NO